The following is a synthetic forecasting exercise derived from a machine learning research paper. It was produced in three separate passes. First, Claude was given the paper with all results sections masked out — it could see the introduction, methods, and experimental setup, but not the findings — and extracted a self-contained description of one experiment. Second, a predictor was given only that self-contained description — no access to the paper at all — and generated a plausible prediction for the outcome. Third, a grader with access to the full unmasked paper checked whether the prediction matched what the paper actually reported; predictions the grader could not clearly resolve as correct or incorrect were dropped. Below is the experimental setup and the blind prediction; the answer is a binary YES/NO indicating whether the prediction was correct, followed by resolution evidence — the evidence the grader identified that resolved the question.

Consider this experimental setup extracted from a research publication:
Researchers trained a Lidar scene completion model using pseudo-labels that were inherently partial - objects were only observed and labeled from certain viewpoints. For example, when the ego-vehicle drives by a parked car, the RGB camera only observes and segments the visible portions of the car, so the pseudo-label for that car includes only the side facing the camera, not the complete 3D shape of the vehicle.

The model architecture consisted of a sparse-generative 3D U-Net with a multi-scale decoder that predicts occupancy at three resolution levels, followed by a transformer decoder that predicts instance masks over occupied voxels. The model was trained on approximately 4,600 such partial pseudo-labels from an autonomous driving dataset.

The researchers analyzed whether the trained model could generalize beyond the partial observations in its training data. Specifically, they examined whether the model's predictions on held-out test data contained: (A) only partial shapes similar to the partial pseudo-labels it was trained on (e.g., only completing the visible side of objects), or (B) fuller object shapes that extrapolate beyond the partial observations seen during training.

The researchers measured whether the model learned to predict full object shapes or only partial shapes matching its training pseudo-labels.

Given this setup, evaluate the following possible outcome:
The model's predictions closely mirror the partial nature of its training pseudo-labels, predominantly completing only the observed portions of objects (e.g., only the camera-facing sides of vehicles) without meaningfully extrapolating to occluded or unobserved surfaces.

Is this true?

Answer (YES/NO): NO